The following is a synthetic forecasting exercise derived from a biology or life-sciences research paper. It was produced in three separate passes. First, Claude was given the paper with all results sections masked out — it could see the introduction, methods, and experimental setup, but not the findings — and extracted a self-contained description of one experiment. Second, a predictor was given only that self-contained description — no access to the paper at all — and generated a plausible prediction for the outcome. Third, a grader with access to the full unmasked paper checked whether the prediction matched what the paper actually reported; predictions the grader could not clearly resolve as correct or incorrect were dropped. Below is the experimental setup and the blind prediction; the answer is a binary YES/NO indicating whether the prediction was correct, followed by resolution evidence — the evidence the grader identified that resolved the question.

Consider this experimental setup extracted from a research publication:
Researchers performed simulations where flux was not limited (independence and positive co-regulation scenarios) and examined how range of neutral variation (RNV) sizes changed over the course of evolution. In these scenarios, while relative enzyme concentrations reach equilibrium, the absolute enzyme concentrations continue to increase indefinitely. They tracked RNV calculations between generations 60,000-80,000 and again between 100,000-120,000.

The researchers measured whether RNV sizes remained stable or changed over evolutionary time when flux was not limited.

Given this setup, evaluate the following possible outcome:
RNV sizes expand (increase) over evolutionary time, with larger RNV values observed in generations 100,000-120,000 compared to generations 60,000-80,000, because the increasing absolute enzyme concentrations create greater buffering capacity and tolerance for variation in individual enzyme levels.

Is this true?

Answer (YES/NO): YES